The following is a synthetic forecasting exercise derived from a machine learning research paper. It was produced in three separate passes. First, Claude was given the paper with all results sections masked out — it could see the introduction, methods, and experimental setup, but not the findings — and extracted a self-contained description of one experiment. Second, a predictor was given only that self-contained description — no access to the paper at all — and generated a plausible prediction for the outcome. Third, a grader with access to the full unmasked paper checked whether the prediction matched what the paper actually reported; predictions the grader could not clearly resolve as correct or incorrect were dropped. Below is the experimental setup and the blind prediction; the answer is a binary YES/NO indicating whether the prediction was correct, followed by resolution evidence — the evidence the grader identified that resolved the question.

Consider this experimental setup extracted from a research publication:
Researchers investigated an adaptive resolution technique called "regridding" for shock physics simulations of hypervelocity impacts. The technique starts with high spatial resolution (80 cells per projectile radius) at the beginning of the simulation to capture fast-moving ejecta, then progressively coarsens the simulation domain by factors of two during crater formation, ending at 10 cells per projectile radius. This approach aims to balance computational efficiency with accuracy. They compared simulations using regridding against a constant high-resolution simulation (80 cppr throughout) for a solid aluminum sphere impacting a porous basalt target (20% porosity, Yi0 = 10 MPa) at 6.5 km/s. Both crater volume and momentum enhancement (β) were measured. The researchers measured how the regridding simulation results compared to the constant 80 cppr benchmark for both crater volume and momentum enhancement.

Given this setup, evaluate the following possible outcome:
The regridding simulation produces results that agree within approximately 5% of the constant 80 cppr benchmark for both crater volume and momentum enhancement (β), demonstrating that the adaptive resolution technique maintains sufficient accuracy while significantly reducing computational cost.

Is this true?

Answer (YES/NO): YES